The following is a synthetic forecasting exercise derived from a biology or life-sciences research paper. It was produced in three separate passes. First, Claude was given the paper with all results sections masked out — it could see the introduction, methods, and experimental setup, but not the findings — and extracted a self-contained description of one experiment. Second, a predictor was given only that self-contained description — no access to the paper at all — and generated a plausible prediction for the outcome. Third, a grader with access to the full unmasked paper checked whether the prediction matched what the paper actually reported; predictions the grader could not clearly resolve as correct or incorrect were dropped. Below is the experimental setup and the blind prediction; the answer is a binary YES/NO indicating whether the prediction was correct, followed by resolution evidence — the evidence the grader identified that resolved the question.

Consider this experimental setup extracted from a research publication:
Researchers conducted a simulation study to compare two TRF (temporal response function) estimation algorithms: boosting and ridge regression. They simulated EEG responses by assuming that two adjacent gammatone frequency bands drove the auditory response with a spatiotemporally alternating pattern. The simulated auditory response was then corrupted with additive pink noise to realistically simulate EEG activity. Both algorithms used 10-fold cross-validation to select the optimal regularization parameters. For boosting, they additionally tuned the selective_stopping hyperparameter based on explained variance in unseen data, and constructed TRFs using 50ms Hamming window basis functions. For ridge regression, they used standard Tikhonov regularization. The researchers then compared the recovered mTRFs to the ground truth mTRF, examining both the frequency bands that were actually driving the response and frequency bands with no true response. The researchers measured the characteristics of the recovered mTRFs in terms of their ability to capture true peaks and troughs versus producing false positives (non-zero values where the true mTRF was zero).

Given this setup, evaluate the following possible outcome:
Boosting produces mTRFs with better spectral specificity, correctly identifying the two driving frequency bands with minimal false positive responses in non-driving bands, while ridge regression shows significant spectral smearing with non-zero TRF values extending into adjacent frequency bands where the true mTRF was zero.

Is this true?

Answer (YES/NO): YES